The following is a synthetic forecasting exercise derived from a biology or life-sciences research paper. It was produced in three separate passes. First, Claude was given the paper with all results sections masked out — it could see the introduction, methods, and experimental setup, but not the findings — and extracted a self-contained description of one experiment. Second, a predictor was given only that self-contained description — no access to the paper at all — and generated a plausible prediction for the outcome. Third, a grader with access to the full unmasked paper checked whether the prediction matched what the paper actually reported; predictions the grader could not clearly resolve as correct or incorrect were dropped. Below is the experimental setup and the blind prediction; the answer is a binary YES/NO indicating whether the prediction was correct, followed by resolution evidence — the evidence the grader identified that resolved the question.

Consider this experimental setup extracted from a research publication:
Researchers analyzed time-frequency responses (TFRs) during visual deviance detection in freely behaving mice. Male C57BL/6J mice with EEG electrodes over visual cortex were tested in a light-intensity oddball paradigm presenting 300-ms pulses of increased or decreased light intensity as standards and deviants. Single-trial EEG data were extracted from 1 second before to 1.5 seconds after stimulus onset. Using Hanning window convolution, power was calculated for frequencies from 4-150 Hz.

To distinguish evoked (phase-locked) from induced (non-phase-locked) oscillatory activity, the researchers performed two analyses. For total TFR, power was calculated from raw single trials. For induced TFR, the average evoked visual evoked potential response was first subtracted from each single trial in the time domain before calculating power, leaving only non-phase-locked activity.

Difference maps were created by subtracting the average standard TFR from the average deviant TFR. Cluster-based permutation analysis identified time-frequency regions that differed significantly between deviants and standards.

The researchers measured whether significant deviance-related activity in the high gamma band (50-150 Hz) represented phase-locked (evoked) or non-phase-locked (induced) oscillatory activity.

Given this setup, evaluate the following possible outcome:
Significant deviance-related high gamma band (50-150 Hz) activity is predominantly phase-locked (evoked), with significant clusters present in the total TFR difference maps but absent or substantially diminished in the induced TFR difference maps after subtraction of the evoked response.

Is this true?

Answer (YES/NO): NO